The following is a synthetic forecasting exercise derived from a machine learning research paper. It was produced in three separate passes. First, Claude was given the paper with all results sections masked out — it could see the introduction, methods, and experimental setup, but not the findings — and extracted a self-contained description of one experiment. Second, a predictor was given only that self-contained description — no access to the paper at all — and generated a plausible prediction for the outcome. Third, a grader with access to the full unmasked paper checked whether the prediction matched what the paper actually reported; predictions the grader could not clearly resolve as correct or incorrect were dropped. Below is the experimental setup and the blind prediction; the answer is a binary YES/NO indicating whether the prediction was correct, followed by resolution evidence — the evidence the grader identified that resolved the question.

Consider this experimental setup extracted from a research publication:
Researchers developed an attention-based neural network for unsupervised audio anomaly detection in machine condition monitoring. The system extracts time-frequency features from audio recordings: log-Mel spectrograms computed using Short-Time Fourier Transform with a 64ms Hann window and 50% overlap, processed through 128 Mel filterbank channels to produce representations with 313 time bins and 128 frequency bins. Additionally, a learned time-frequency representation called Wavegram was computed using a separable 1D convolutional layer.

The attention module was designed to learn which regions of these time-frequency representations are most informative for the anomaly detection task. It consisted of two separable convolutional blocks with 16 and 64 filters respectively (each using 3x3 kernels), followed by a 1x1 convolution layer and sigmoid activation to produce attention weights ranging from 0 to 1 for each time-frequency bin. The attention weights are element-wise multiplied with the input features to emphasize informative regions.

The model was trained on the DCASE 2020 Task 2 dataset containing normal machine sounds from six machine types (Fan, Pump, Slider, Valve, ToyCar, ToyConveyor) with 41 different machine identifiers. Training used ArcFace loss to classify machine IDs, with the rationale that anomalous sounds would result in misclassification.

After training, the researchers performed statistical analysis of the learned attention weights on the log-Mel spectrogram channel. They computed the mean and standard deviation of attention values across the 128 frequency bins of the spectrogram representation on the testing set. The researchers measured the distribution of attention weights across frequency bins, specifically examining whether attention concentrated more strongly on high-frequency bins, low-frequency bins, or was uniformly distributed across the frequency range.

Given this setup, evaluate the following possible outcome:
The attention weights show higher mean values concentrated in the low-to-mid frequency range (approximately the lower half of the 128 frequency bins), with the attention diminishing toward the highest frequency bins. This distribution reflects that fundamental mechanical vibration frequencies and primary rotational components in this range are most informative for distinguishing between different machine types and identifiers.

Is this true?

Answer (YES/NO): NO